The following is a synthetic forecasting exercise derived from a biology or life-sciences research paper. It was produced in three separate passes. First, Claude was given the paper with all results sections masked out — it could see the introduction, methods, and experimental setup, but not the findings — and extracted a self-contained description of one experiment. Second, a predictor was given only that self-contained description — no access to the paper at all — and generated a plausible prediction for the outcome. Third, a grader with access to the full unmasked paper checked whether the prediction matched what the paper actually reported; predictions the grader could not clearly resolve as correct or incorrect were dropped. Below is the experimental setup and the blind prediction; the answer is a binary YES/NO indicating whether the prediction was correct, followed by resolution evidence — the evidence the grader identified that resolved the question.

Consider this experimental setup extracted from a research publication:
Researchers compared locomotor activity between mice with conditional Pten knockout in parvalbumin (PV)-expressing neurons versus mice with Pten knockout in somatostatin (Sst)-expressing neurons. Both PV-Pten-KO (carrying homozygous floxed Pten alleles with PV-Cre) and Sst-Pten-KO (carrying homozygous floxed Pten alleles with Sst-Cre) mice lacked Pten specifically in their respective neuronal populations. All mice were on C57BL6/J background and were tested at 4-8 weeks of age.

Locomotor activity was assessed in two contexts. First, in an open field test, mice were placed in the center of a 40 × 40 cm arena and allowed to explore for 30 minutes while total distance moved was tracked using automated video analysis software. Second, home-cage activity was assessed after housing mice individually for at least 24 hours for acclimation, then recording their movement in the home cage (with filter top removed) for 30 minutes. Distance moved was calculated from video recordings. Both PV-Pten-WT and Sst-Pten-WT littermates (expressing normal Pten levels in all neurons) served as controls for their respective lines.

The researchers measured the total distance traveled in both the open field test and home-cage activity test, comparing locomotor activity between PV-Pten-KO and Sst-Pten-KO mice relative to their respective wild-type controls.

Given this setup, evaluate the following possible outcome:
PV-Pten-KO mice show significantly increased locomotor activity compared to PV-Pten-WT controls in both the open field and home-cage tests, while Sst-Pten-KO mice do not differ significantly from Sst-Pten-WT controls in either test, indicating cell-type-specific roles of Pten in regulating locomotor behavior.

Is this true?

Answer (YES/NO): NO